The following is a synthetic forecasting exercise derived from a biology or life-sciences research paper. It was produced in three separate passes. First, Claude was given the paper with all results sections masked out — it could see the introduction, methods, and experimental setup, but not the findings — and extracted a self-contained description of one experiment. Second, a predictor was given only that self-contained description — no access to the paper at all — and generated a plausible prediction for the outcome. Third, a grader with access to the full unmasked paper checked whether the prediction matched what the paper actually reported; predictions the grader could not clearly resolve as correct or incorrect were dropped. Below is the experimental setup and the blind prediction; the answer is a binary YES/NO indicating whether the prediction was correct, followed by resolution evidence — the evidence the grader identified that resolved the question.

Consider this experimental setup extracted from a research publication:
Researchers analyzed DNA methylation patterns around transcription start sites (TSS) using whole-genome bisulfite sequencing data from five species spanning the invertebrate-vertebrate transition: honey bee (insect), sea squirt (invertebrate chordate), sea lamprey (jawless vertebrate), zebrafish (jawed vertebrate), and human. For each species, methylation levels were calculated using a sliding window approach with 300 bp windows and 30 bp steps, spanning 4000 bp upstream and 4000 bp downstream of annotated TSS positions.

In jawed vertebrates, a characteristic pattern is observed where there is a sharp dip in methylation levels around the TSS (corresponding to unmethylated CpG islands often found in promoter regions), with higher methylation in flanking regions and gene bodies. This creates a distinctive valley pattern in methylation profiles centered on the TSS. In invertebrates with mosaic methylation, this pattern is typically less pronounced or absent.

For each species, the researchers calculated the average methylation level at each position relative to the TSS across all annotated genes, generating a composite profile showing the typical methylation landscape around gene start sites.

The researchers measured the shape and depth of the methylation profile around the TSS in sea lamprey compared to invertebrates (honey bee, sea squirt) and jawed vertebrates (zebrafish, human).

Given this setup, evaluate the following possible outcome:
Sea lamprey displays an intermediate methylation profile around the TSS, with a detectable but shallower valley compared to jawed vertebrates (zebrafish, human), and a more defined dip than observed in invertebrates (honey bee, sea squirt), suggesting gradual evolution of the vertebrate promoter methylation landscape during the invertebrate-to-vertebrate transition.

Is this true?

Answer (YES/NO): NO